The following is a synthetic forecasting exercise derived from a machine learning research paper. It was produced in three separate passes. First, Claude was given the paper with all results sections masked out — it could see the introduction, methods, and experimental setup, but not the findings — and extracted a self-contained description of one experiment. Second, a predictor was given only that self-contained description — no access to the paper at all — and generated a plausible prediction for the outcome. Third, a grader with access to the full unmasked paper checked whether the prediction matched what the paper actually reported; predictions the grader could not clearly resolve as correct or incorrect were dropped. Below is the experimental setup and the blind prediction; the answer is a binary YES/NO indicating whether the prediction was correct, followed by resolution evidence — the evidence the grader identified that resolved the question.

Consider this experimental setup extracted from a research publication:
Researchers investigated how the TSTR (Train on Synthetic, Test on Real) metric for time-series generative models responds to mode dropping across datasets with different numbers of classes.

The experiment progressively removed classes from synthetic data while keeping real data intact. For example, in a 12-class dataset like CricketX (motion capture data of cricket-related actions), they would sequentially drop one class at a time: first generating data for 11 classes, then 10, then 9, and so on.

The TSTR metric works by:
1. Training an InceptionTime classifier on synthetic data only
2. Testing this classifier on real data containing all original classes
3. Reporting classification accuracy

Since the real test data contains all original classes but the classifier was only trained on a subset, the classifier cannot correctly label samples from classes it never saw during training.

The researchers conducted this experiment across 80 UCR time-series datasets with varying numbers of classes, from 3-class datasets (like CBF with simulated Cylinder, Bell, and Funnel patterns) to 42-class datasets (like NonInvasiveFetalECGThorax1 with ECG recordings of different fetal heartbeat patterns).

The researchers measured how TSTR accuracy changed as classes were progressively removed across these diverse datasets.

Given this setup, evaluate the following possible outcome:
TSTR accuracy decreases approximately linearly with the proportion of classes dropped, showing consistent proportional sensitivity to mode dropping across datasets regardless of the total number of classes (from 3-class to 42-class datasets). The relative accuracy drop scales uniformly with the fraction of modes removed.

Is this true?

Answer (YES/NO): NO